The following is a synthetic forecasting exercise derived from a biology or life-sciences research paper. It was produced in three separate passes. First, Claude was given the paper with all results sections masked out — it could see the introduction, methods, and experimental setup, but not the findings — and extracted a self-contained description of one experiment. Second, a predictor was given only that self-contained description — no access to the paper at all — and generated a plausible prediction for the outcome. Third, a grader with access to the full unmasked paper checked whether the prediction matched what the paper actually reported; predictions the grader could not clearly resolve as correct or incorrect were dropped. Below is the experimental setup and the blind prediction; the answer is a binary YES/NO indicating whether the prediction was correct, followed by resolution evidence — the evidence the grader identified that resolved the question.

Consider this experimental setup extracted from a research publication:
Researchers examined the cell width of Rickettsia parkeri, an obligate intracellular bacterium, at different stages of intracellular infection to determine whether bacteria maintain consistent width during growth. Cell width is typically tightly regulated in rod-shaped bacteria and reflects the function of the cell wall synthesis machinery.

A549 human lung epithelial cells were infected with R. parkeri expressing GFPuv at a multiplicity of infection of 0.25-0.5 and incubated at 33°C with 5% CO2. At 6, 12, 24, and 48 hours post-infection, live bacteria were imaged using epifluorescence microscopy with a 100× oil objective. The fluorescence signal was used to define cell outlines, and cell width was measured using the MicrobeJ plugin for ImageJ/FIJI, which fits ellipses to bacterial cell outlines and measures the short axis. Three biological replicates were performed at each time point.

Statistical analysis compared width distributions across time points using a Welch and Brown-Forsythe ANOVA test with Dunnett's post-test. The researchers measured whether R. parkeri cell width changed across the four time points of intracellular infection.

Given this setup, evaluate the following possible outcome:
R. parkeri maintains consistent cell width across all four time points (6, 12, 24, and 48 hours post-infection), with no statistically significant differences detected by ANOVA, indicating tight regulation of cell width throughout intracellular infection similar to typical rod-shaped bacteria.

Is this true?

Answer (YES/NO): YES